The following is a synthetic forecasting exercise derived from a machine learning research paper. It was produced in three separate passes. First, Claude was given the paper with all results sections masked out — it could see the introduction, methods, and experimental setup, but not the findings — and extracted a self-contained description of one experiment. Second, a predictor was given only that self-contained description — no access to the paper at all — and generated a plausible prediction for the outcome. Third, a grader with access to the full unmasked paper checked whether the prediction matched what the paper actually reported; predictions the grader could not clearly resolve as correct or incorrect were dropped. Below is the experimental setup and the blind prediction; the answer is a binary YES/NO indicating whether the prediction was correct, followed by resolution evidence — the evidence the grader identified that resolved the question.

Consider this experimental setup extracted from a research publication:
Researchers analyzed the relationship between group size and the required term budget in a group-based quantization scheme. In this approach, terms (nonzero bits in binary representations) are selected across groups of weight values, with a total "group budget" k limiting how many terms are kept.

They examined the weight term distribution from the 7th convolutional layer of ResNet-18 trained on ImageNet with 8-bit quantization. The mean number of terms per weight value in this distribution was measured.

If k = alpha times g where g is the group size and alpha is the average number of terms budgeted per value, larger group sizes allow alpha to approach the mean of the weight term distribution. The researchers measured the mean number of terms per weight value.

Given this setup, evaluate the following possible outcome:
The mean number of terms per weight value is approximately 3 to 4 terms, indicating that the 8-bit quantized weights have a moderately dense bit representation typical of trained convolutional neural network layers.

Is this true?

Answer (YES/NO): NO